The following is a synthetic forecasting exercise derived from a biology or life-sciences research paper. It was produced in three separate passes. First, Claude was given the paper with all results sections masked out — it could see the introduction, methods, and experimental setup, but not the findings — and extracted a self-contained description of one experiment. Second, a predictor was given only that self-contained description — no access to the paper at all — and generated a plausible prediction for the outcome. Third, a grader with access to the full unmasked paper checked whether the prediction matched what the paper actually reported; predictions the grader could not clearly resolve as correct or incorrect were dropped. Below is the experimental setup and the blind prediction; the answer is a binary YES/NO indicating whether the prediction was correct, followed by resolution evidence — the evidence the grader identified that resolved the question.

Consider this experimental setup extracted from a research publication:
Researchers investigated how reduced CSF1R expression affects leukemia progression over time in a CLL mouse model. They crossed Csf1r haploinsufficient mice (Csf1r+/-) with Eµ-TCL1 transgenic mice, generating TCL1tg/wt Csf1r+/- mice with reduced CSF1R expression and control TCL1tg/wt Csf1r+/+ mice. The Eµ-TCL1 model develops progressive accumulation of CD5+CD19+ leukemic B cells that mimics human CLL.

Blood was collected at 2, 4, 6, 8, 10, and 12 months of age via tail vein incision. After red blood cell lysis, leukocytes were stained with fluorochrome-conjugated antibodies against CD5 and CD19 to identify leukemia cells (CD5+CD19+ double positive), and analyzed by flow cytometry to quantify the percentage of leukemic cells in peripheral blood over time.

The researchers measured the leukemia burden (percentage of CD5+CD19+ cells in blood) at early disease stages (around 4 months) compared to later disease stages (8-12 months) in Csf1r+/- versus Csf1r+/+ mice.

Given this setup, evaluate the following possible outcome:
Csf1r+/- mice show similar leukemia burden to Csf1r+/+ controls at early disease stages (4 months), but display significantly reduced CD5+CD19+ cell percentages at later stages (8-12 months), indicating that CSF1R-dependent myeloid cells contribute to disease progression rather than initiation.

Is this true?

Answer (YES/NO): NO